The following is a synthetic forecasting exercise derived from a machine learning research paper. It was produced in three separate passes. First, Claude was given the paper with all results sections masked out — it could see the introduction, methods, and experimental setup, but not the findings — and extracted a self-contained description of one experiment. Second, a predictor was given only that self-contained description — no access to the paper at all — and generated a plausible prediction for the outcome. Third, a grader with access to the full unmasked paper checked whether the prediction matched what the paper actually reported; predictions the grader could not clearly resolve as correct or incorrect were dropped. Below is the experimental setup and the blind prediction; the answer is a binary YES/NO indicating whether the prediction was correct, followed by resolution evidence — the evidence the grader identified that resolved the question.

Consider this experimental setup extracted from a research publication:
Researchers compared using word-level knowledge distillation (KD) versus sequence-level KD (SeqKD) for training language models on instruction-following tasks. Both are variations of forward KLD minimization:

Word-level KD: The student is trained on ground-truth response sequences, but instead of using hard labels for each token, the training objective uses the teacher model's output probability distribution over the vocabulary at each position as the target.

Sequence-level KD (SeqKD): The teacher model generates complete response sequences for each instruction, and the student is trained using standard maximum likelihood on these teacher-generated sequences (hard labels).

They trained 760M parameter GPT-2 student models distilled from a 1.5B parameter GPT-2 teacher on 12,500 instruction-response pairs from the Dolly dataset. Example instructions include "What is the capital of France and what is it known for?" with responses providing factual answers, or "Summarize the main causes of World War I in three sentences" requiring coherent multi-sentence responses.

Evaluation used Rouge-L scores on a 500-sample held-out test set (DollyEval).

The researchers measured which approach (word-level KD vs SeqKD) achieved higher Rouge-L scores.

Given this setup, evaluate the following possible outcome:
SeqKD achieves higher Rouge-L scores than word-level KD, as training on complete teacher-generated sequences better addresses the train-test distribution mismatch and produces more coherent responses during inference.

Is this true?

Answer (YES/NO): NO